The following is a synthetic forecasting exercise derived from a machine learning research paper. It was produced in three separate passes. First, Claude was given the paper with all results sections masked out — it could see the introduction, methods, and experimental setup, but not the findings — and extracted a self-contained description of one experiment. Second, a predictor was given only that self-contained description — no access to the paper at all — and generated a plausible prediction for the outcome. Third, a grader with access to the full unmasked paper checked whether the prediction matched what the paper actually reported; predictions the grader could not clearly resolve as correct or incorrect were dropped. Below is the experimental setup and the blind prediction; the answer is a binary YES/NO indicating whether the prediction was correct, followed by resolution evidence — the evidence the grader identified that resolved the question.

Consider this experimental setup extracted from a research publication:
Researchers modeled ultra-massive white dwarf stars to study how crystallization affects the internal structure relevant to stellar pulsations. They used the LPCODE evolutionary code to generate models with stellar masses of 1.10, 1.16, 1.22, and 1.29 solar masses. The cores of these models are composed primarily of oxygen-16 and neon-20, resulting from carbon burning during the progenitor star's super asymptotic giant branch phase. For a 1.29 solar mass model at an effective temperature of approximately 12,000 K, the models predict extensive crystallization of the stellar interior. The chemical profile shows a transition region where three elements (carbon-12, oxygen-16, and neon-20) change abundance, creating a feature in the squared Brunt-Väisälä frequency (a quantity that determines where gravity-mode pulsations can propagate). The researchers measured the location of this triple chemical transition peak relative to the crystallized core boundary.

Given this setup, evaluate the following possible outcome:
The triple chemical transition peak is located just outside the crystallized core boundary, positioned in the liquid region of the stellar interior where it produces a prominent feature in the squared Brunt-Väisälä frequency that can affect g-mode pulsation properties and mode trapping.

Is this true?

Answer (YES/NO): NO